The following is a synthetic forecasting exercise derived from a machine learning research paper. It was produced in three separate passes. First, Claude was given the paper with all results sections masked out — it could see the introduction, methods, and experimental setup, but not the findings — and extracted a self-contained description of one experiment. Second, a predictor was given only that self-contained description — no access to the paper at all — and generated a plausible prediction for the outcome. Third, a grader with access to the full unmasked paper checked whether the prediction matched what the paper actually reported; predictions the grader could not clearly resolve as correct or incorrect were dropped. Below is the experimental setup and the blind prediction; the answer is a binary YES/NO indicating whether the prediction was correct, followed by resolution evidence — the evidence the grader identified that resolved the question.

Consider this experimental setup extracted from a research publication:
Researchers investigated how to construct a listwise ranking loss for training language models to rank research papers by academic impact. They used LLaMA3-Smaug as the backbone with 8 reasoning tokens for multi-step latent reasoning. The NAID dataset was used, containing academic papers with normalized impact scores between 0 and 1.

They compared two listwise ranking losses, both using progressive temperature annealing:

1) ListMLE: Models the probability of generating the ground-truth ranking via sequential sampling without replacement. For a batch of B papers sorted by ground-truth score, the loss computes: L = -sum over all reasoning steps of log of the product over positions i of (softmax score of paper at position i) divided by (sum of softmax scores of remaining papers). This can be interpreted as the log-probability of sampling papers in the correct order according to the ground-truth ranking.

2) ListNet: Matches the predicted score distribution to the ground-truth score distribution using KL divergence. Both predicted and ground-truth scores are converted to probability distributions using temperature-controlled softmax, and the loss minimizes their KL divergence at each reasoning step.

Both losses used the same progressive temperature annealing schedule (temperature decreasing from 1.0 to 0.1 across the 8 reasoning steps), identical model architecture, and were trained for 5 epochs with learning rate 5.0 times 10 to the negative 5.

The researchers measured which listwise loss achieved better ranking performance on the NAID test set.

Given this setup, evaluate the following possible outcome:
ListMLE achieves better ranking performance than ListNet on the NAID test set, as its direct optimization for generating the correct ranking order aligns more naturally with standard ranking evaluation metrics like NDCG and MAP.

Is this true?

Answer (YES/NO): YES